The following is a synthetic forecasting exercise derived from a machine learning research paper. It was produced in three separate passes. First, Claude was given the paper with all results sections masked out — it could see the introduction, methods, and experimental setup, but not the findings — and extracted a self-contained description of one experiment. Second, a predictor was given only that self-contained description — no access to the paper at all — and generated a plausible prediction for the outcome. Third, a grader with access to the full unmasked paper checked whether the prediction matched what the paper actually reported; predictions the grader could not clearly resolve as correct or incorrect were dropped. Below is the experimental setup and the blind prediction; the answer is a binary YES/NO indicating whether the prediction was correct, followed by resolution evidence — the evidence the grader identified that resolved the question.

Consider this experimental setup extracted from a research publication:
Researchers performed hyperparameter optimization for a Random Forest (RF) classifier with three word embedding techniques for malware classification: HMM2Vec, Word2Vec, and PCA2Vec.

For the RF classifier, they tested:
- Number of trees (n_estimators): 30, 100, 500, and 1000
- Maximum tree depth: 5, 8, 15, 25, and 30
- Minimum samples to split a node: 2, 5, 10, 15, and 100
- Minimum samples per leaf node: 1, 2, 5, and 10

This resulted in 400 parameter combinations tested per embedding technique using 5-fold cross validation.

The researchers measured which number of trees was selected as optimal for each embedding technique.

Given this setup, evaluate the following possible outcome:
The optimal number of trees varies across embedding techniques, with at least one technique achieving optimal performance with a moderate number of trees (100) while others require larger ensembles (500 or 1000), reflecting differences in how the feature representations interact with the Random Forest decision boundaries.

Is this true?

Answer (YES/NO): YES